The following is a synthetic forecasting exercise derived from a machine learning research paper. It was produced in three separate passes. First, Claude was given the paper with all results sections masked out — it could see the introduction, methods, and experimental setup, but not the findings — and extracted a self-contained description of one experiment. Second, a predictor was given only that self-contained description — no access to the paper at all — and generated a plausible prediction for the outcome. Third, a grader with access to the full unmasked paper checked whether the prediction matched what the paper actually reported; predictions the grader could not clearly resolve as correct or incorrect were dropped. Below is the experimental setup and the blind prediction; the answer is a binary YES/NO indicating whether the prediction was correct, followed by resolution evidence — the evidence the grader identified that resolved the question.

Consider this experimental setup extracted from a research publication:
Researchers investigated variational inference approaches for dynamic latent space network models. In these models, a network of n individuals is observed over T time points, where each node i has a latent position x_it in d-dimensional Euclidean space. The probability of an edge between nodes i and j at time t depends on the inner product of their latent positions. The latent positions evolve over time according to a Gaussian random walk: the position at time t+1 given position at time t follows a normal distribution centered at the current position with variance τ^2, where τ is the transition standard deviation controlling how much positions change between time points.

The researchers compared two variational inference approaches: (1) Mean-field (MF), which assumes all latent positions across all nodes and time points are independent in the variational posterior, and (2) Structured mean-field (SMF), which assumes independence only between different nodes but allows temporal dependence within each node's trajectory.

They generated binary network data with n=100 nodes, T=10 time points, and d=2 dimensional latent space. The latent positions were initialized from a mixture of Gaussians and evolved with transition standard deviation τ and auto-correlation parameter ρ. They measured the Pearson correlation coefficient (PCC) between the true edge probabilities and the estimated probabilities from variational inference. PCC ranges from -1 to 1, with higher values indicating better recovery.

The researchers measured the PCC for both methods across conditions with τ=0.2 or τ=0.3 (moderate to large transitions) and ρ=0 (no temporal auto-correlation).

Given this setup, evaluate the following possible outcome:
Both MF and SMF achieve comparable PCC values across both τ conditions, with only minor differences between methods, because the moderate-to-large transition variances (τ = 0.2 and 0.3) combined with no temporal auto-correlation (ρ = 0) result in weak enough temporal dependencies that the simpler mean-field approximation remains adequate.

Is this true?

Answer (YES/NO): YES